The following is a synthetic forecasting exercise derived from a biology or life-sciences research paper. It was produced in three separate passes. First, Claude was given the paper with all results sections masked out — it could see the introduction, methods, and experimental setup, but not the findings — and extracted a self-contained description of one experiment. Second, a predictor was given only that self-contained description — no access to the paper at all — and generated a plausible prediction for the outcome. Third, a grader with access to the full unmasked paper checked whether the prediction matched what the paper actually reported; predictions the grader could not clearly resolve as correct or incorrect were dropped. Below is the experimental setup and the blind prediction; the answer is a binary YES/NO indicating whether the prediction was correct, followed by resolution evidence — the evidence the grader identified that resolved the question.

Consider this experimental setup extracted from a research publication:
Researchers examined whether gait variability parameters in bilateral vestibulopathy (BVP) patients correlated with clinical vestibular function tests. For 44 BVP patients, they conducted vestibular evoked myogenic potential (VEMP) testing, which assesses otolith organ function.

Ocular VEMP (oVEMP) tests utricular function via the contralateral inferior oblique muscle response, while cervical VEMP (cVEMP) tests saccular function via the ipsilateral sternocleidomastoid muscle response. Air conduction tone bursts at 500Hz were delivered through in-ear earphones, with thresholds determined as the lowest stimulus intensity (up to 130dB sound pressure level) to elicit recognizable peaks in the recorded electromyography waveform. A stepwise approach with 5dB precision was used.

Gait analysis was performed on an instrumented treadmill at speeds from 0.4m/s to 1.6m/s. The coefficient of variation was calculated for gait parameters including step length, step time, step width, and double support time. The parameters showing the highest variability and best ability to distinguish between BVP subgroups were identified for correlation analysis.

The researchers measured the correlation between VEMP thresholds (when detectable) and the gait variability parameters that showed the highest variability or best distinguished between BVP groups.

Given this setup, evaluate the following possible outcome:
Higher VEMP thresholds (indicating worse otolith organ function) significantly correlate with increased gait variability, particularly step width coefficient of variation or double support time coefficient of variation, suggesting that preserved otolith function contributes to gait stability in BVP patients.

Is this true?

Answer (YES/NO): NO